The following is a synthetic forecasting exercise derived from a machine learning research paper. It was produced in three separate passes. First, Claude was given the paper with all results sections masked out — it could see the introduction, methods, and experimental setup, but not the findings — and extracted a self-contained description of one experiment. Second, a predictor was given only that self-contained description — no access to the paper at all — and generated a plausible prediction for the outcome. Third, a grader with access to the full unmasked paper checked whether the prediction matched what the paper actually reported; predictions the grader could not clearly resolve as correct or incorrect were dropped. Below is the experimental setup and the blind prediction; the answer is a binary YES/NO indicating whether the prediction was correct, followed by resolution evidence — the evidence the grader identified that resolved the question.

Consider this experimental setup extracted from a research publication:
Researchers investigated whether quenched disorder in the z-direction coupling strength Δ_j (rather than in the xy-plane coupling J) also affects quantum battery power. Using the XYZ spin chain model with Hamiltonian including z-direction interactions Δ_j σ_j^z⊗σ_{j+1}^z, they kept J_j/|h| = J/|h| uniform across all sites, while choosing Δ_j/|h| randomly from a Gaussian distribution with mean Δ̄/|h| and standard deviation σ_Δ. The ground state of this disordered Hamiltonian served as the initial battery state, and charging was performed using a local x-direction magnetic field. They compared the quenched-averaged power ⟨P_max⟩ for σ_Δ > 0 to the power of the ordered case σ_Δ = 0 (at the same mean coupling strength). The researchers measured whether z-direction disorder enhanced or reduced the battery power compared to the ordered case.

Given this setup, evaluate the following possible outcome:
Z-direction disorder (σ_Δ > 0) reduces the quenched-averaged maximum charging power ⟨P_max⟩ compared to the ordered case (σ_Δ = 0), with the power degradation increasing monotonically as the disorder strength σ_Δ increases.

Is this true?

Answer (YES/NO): NO